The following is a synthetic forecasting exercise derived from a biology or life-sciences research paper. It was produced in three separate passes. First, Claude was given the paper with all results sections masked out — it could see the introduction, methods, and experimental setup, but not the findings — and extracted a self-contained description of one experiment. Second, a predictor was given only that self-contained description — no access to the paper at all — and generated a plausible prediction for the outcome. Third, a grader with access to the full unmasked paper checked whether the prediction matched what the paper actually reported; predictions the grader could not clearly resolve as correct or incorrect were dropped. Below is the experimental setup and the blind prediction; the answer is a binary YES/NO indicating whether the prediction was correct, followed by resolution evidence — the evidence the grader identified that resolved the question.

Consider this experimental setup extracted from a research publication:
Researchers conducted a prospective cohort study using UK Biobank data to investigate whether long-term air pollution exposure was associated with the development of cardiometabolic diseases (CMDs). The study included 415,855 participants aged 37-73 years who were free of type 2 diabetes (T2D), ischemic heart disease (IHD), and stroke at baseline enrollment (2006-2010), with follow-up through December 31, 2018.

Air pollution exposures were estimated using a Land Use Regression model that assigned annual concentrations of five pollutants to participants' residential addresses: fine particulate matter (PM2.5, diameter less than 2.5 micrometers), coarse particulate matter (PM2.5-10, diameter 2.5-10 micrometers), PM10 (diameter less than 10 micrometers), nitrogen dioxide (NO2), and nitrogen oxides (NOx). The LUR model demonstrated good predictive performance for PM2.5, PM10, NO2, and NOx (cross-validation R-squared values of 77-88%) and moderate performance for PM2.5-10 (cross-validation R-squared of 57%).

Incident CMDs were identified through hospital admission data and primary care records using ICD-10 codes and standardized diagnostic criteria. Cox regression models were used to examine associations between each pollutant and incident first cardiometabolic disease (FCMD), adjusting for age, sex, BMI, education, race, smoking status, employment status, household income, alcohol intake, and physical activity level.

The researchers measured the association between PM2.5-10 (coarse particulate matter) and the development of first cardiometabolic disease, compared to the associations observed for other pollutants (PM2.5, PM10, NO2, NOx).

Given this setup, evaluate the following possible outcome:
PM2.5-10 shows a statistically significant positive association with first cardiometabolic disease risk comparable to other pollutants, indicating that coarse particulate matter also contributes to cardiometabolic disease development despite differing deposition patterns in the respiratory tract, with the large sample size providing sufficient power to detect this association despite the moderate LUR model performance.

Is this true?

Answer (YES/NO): NO